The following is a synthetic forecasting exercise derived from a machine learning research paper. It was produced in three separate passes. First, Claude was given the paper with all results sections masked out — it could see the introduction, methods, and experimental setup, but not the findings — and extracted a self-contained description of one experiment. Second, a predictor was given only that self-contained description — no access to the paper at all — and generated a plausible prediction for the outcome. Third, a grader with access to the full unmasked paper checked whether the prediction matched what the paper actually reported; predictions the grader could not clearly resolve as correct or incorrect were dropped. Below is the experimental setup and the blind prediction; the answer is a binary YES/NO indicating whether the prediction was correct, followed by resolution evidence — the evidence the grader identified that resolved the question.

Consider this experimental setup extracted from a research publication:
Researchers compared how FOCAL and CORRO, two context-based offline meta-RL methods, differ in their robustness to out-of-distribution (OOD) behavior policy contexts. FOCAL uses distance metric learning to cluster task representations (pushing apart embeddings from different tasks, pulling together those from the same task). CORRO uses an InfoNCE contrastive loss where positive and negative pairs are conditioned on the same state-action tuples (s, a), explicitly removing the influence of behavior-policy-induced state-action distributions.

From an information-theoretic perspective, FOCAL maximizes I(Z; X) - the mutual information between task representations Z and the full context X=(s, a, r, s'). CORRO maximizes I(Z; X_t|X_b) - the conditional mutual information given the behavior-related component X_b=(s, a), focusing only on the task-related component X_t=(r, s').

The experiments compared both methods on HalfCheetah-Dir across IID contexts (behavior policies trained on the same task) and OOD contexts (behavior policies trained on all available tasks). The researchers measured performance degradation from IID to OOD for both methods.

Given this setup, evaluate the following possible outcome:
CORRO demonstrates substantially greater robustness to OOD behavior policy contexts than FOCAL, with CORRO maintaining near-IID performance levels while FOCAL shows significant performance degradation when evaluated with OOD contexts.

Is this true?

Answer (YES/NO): NO